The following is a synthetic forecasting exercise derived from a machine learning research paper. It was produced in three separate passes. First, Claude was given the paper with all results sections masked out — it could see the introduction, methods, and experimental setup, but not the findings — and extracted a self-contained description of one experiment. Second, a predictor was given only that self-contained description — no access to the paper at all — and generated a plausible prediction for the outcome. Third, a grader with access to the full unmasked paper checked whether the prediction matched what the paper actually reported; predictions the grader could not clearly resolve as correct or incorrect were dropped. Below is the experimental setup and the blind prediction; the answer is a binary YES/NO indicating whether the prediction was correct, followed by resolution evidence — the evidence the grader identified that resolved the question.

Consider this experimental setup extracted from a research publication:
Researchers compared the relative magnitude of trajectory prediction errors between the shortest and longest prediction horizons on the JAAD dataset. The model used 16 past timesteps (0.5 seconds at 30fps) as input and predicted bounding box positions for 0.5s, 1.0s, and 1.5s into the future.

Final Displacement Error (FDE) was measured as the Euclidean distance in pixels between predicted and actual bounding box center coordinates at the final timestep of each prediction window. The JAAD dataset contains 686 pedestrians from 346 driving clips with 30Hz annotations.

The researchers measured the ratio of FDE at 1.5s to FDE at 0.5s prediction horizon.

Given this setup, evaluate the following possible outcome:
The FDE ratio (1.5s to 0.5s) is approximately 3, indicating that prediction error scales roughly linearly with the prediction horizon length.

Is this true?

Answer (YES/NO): NO